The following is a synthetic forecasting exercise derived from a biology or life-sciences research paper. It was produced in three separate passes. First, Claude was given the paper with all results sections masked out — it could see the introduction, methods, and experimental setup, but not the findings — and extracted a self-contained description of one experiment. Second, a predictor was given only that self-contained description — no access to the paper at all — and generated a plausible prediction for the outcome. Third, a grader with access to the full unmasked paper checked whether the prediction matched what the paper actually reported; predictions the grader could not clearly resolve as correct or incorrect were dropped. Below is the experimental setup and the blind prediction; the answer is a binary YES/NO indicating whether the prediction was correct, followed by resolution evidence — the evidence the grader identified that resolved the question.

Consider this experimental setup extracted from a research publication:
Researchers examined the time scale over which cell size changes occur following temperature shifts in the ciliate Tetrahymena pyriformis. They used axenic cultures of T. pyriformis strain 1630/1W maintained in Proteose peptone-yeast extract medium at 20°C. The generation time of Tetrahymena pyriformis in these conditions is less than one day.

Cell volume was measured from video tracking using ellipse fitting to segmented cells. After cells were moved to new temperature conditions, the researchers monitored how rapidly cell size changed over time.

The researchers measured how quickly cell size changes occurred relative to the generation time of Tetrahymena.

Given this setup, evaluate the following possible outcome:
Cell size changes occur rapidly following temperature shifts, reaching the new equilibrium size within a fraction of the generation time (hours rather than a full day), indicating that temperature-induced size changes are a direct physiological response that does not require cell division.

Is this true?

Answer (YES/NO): NO